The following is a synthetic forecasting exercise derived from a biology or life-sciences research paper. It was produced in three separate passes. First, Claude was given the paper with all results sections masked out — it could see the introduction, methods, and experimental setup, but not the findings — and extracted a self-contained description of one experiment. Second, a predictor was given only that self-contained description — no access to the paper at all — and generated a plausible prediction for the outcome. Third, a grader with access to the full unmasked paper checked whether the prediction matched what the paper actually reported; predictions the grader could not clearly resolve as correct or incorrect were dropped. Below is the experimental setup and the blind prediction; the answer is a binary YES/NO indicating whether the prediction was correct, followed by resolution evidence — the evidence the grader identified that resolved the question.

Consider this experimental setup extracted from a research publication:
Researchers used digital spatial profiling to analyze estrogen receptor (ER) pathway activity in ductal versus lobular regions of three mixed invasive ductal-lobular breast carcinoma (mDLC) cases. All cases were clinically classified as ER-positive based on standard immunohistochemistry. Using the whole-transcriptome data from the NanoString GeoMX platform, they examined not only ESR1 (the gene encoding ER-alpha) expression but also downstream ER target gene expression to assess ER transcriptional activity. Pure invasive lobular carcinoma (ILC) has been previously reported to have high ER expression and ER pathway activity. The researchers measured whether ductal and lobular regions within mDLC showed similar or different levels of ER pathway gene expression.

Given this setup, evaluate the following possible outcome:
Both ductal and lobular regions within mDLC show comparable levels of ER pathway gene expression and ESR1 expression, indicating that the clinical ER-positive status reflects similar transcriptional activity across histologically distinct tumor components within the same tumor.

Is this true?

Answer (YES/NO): NO